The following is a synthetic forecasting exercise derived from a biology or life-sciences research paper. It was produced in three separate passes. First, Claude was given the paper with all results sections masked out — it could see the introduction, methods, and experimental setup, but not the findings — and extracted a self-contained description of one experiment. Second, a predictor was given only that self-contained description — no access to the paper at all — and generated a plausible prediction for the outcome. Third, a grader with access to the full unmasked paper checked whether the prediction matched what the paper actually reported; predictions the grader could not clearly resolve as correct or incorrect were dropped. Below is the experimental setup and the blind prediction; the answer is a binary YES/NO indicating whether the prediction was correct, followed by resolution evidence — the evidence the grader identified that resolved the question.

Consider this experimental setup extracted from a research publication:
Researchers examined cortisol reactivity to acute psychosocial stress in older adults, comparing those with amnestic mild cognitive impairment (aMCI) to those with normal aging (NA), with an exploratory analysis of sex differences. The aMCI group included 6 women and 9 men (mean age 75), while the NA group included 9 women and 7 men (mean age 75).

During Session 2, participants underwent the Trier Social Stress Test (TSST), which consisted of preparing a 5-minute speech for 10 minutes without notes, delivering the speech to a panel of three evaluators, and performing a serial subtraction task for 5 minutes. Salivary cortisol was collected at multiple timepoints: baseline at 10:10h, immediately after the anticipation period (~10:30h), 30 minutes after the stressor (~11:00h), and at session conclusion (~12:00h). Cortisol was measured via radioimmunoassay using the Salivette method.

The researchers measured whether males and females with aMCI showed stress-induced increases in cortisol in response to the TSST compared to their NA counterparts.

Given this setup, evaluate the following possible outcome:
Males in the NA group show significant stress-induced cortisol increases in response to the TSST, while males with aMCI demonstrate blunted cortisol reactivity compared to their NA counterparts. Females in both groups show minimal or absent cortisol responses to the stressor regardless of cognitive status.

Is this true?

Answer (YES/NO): NO